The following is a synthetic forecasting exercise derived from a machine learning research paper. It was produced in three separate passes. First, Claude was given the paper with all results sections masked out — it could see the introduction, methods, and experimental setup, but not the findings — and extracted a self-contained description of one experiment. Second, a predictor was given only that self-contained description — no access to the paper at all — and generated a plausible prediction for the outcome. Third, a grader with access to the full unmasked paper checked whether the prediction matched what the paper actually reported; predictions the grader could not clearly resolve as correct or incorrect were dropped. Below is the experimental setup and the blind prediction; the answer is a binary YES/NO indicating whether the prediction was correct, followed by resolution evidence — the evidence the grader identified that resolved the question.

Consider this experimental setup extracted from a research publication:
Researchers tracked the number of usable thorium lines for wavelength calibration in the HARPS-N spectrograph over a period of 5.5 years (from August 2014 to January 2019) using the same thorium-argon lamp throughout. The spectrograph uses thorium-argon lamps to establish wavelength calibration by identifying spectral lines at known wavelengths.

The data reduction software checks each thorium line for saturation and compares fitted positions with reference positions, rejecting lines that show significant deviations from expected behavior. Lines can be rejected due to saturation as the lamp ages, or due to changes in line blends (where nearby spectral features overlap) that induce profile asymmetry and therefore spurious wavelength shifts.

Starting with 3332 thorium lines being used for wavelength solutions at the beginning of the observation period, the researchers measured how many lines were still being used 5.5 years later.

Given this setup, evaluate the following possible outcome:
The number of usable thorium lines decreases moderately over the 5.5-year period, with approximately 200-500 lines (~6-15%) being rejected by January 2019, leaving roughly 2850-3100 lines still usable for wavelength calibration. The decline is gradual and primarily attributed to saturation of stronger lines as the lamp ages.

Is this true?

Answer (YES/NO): NO